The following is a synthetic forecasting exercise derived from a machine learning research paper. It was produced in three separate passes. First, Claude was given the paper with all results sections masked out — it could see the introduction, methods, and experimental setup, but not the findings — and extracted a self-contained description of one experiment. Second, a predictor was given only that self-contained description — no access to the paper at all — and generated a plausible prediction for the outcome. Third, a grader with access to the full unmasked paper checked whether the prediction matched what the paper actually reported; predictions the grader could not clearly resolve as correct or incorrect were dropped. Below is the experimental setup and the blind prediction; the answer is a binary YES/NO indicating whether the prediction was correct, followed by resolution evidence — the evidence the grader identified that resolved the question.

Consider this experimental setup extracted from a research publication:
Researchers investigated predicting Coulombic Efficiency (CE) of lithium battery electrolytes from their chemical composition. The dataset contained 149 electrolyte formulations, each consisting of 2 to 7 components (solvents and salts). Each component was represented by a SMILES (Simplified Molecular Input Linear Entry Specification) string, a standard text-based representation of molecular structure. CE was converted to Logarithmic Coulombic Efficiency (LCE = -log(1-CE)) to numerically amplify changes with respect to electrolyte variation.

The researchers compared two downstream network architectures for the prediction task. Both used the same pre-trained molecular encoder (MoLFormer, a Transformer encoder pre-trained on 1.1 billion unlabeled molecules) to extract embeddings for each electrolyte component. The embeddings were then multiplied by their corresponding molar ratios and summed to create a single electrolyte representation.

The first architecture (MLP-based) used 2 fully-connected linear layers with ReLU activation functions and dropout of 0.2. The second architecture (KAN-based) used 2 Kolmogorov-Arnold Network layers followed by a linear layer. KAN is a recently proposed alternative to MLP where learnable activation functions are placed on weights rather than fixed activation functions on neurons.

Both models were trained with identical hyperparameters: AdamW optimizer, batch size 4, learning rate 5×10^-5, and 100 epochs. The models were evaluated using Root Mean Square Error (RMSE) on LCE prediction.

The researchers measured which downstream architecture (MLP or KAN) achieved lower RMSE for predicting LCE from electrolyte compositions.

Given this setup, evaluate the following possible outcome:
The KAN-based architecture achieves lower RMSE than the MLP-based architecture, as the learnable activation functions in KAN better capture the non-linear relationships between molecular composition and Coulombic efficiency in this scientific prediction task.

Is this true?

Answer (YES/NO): YES